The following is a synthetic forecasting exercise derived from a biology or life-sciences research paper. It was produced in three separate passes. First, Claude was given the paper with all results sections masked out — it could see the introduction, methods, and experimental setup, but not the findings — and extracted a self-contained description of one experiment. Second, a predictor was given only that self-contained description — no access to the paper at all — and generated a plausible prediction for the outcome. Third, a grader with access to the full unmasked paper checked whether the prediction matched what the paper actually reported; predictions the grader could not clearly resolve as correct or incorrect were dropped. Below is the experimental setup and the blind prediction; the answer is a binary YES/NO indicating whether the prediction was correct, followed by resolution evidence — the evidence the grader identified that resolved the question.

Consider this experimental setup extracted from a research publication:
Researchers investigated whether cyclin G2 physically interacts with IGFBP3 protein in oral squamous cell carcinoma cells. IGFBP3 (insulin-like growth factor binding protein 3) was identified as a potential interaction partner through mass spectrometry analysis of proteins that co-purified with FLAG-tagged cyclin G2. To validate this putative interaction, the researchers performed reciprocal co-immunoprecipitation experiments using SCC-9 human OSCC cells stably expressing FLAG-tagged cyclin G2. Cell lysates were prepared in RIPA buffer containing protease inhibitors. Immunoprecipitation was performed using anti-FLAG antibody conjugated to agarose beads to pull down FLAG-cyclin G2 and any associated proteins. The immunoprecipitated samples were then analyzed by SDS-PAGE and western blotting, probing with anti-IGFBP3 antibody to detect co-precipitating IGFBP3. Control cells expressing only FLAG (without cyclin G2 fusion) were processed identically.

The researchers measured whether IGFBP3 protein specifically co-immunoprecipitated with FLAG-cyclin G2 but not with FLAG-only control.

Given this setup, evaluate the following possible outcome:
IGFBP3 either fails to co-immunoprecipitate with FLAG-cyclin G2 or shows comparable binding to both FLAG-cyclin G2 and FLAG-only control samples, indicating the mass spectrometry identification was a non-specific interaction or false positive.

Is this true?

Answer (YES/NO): NO